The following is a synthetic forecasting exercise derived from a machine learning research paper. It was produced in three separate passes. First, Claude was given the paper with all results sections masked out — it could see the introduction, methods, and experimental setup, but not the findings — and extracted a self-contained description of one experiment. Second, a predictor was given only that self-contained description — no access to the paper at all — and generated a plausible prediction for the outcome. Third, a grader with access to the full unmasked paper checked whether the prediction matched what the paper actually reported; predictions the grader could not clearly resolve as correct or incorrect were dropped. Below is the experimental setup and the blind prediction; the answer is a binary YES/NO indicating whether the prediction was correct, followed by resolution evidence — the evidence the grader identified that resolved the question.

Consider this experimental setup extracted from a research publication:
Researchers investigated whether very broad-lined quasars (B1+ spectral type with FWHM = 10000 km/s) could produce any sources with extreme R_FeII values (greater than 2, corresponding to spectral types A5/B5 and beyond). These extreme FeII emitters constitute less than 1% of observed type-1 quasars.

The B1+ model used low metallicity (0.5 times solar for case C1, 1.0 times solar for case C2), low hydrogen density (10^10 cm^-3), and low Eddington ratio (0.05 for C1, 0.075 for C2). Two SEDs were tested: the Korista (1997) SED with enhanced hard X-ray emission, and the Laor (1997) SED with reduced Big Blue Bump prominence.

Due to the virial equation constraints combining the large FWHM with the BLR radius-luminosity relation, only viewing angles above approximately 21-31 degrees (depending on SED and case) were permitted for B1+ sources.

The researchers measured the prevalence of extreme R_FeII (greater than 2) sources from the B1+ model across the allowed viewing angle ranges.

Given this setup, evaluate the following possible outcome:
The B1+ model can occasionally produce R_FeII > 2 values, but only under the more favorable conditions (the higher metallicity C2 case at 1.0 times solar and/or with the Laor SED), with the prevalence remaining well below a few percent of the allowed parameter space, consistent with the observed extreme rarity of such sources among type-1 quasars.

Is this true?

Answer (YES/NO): NO